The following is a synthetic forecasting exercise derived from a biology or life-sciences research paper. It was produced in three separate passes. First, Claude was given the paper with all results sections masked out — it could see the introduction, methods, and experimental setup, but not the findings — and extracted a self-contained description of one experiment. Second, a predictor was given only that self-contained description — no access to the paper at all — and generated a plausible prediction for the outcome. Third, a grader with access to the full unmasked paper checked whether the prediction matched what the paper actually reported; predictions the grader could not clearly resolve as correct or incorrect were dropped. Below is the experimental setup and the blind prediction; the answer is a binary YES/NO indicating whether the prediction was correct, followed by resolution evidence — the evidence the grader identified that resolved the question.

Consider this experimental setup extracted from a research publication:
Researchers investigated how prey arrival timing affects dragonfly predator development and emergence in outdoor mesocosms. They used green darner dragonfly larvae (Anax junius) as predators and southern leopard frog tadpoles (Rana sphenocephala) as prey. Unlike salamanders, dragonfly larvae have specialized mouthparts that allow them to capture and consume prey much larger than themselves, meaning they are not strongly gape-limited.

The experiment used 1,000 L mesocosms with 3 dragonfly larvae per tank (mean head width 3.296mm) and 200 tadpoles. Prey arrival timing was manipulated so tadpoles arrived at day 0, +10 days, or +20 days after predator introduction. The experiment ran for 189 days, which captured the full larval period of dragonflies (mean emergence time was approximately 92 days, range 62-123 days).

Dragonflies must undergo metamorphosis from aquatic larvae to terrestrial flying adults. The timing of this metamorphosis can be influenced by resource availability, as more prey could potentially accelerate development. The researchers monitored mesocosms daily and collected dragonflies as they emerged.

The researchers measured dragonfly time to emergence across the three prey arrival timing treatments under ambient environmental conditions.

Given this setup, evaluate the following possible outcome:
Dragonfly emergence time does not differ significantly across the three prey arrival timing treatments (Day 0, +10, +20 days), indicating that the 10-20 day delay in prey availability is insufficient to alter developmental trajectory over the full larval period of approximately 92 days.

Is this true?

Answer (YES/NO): YES